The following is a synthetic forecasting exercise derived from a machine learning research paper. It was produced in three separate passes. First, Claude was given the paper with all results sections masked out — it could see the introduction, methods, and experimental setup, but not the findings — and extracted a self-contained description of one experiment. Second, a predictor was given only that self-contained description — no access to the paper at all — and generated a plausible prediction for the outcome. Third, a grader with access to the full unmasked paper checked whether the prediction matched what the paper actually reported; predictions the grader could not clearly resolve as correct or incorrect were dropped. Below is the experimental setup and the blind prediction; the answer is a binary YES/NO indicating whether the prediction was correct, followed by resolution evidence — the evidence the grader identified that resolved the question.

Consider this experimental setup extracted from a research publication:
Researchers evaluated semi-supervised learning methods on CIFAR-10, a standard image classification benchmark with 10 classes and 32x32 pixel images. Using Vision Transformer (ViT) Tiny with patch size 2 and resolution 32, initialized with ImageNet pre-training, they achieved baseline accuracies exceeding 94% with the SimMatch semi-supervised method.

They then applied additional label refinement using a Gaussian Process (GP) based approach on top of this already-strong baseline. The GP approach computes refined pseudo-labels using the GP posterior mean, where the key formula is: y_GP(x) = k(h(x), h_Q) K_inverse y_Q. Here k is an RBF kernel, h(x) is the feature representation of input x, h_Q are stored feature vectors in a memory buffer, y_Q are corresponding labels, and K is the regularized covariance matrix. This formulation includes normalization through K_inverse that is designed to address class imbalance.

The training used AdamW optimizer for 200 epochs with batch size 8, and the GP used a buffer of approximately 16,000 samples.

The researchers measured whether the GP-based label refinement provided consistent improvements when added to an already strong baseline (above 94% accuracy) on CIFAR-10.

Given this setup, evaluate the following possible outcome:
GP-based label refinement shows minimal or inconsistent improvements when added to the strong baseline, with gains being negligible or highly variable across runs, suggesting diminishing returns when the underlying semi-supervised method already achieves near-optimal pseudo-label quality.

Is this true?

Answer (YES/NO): YES